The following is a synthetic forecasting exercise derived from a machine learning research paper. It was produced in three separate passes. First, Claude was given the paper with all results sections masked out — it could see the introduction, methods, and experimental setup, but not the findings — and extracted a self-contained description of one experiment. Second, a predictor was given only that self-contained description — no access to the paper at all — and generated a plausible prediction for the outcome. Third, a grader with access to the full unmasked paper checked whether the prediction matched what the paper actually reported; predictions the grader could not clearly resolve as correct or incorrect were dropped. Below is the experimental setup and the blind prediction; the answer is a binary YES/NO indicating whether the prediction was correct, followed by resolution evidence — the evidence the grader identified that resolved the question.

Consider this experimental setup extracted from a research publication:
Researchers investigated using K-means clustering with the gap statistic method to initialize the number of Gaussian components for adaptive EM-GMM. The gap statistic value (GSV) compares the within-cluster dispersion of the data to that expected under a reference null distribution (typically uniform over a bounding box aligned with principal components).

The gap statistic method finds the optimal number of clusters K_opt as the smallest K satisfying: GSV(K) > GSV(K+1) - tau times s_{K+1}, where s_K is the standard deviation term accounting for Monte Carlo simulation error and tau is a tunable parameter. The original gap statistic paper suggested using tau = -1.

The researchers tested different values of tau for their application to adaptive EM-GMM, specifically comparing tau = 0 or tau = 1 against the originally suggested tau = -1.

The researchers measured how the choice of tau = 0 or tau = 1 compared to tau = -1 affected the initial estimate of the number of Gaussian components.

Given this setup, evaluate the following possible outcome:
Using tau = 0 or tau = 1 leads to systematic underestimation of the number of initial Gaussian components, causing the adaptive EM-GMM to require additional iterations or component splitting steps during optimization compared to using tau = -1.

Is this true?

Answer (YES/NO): NO